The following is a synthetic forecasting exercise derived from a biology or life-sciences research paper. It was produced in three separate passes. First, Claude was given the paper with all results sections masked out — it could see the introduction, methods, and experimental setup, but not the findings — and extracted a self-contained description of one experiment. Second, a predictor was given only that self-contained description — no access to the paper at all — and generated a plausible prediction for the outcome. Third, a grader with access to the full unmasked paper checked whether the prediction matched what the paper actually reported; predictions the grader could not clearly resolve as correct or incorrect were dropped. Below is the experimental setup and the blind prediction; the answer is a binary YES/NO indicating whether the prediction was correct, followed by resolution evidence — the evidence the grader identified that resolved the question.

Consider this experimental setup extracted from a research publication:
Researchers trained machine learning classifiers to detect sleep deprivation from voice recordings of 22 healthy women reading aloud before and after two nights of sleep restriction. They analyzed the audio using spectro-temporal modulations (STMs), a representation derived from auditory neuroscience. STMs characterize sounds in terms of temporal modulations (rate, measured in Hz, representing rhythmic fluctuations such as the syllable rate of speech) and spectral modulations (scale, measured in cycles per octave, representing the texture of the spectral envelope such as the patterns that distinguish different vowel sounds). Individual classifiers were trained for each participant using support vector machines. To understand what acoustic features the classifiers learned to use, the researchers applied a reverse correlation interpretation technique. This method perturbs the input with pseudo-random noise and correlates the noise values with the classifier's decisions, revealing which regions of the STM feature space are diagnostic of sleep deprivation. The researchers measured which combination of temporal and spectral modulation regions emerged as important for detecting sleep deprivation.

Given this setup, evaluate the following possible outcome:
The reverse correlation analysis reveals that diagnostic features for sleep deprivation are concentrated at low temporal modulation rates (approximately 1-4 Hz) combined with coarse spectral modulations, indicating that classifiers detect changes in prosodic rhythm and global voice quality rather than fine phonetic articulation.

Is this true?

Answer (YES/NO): NO